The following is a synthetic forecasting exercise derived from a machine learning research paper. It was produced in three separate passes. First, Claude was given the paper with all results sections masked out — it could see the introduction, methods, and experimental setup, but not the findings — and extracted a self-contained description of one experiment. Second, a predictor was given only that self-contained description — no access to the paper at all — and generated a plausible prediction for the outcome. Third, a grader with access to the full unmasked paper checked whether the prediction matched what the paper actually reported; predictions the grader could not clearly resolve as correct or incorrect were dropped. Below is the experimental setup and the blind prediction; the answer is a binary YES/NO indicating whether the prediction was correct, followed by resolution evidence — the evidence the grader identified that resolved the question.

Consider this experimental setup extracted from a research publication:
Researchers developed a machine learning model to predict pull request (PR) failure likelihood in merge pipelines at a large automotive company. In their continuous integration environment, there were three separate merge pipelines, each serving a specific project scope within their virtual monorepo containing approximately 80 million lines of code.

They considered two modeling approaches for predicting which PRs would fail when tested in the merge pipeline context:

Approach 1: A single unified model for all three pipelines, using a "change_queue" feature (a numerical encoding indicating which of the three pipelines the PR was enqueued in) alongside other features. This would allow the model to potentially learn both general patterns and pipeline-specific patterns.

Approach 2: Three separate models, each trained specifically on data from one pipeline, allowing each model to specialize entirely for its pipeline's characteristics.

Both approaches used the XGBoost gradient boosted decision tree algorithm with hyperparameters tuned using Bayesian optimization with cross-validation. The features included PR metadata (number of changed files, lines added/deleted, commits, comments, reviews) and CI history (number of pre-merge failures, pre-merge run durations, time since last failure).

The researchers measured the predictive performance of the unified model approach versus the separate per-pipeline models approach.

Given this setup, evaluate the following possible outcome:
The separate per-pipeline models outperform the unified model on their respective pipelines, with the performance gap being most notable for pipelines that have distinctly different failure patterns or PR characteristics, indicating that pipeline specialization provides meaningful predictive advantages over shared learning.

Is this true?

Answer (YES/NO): NO